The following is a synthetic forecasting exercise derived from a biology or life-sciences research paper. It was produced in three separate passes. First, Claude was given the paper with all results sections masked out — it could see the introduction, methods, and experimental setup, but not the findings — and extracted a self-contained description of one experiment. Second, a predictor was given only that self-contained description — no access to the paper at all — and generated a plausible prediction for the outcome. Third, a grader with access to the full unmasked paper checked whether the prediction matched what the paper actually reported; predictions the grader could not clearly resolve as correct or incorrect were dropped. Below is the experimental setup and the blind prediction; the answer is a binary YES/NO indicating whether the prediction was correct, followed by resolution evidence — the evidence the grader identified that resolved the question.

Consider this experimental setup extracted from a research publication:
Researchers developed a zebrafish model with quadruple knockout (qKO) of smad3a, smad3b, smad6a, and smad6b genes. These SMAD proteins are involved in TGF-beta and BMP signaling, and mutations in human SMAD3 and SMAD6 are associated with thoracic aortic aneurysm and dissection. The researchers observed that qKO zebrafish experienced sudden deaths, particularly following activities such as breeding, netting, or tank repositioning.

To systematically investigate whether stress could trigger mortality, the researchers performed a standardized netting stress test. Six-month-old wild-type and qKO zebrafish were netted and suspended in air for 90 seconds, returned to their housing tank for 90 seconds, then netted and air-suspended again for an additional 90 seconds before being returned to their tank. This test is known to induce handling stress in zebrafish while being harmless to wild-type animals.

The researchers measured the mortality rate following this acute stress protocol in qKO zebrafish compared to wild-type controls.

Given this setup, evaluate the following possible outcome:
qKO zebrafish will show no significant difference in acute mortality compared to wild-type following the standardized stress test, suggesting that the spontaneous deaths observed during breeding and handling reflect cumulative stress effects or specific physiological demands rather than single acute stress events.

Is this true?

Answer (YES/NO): NO